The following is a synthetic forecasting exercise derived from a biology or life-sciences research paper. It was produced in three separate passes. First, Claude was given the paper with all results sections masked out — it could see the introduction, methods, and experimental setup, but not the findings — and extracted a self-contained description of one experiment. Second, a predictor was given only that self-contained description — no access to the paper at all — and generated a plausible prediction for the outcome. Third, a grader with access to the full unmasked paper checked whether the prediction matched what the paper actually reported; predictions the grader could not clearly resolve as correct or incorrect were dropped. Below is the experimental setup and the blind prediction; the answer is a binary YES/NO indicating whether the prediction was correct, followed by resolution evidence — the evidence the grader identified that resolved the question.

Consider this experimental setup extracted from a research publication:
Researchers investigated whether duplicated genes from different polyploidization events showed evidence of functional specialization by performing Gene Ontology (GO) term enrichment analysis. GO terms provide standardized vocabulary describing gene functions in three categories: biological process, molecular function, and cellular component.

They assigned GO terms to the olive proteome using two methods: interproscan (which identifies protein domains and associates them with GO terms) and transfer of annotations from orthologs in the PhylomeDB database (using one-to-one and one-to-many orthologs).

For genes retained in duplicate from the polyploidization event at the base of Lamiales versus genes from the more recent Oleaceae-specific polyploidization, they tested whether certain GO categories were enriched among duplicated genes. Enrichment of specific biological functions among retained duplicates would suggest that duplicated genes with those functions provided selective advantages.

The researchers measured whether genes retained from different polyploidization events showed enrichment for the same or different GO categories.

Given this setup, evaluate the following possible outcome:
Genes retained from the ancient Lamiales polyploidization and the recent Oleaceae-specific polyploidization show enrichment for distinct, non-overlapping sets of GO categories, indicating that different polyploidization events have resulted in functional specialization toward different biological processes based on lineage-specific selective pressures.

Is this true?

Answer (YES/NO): NO